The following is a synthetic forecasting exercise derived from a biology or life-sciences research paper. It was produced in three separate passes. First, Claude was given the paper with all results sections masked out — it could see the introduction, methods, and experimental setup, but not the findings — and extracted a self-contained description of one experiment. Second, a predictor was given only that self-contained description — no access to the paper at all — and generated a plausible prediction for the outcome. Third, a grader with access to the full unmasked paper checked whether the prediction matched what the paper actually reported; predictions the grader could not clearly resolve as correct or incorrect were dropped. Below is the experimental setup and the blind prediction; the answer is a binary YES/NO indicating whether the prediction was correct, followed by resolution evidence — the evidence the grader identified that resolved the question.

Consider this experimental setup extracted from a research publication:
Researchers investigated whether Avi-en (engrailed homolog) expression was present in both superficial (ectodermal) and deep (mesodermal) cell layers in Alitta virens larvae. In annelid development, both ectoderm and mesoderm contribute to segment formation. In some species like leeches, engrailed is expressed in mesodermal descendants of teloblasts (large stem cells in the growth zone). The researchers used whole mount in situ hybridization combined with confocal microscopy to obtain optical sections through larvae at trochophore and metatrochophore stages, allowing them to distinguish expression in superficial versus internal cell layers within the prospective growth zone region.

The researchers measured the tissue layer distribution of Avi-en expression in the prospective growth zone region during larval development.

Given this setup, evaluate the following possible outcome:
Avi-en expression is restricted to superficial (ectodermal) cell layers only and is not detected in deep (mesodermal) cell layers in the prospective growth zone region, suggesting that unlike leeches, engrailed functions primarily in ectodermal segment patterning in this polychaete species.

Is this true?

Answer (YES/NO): NO